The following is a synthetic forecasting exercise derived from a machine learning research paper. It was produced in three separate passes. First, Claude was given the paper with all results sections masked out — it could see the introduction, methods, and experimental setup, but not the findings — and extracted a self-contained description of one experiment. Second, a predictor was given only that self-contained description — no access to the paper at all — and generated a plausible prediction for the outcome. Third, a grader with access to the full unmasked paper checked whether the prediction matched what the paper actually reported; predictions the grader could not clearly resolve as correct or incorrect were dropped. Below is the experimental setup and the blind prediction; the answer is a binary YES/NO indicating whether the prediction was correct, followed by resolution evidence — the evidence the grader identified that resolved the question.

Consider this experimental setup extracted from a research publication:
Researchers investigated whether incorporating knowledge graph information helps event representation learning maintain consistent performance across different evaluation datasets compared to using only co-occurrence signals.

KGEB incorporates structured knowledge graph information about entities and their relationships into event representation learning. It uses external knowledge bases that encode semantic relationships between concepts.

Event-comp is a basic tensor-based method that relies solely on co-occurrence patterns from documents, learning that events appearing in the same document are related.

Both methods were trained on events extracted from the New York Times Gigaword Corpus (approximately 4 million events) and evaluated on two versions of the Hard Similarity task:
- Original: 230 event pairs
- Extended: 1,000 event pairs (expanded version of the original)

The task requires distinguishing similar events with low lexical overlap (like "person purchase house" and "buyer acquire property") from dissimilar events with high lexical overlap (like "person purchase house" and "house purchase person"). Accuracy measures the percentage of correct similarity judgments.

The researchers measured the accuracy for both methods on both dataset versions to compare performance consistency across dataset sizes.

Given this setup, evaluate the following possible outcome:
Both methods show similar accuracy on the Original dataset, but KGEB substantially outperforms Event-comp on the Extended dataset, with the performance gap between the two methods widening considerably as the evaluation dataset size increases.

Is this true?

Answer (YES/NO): NO